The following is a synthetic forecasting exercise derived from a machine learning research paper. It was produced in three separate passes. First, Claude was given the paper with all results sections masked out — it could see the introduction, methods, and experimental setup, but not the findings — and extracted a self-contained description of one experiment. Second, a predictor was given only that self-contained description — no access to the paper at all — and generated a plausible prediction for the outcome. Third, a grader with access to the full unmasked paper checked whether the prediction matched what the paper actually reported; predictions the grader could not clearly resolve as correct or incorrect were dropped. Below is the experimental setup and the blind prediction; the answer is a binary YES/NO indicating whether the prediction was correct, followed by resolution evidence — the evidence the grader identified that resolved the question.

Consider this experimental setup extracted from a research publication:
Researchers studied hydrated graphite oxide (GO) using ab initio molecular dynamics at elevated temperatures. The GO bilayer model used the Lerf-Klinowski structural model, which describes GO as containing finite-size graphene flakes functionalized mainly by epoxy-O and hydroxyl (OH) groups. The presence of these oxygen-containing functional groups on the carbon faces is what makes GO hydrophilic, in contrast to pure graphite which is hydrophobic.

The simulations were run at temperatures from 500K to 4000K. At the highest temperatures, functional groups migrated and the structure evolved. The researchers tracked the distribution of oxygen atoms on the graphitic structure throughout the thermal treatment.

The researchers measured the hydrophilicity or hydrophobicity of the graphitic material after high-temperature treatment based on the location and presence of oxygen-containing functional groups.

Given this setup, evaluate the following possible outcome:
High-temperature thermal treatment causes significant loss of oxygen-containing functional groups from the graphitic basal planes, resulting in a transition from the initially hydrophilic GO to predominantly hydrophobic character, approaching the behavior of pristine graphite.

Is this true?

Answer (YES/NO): YES